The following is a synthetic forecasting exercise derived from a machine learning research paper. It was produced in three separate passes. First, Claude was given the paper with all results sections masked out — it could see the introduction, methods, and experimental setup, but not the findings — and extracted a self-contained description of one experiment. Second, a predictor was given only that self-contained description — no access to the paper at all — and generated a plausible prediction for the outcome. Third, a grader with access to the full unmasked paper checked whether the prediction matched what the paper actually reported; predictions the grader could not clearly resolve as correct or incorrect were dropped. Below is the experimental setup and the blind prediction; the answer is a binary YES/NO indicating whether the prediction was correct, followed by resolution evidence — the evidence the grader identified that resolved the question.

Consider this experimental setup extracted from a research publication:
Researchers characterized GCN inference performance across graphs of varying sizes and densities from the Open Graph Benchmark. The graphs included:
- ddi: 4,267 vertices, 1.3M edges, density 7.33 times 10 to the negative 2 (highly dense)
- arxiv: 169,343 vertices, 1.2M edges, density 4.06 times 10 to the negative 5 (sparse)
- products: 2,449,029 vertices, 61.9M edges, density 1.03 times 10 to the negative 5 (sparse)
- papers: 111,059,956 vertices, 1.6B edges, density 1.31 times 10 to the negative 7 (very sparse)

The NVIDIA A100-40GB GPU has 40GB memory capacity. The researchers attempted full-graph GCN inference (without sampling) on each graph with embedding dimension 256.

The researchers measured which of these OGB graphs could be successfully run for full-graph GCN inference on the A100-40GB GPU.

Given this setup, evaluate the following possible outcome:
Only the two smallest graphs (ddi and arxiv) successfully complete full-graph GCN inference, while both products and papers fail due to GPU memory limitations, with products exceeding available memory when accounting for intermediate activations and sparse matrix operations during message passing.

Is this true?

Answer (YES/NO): NO